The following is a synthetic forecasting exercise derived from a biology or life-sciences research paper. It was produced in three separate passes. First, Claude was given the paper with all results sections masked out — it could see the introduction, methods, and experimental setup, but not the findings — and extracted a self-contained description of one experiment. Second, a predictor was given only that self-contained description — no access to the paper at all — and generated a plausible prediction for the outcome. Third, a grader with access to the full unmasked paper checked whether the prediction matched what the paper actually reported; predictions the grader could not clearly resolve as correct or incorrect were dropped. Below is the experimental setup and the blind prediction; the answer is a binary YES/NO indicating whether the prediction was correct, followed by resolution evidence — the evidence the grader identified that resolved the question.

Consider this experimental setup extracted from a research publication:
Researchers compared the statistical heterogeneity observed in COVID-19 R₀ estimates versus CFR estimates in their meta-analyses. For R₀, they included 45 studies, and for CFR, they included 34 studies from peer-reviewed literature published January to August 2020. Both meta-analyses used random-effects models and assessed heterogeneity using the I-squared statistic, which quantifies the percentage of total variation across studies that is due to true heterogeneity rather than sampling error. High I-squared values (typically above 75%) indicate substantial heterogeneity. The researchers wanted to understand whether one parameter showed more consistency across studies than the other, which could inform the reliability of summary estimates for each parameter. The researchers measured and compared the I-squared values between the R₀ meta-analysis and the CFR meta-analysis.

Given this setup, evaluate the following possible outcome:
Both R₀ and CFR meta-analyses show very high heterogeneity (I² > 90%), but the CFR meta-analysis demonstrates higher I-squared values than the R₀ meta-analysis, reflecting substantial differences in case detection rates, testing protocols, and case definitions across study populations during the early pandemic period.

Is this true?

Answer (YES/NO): NO